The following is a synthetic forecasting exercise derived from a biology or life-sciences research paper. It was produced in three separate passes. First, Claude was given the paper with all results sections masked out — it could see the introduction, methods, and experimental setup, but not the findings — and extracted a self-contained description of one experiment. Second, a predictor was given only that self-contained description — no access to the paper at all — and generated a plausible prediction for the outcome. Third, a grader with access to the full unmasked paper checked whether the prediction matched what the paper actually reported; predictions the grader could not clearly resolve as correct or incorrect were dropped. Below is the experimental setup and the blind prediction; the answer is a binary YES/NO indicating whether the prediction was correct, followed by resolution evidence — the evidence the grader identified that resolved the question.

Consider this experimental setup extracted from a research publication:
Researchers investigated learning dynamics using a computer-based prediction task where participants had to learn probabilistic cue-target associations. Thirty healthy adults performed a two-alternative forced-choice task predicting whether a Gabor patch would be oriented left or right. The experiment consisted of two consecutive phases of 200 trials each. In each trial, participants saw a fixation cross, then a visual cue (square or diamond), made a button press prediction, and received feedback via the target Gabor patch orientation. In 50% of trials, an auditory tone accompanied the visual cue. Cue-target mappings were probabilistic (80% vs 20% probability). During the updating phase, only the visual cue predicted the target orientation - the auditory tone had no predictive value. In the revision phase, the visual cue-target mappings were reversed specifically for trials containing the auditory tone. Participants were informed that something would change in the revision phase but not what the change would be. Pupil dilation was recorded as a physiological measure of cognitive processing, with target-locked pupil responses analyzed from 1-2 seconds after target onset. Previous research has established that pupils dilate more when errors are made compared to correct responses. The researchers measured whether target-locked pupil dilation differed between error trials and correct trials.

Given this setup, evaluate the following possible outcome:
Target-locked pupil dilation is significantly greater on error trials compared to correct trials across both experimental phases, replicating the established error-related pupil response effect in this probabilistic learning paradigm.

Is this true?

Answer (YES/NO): YES